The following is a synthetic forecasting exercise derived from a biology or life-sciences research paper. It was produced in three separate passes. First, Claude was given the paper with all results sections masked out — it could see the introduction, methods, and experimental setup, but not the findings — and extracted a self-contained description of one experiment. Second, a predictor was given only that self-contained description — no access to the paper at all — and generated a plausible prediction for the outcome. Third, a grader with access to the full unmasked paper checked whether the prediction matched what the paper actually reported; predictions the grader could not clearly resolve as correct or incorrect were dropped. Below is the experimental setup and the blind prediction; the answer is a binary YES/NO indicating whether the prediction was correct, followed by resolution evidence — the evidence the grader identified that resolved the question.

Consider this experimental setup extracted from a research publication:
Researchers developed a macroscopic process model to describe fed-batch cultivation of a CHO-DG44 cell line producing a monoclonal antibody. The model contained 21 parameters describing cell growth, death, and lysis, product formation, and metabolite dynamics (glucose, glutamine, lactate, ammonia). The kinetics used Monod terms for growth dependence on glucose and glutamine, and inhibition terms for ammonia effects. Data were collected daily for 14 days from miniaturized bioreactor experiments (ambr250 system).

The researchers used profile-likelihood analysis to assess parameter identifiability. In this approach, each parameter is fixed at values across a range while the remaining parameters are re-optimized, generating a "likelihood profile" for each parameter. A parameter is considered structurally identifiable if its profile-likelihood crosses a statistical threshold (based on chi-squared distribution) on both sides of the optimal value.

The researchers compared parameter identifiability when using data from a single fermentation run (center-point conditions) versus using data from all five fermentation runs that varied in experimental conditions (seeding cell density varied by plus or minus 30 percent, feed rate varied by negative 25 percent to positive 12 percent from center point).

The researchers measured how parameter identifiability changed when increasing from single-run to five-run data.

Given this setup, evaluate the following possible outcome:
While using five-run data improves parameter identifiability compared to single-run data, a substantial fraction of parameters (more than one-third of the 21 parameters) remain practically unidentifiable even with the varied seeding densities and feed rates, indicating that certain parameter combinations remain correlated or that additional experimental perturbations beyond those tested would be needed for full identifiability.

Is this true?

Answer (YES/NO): NO